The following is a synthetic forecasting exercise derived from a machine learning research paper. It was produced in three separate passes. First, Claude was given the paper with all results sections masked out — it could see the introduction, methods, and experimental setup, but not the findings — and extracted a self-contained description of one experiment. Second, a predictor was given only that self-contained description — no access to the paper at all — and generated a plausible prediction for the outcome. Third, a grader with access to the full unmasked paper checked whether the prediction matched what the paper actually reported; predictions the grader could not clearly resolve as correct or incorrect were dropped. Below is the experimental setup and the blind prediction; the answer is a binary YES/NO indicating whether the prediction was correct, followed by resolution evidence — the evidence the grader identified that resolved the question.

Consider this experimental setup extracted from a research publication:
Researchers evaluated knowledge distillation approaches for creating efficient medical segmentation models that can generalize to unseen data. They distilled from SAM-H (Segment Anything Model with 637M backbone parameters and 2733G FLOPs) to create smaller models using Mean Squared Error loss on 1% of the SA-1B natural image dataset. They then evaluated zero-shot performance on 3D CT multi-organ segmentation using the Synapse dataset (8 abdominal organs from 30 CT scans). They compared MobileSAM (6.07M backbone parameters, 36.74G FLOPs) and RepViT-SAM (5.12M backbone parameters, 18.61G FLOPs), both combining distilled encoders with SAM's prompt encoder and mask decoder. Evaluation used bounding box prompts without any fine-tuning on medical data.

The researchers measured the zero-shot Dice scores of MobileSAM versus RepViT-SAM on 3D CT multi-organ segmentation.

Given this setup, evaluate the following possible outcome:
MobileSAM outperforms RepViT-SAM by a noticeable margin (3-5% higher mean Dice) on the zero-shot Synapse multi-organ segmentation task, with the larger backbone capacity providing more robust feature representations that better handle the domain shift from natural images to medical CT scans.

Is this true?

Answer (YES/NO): NO